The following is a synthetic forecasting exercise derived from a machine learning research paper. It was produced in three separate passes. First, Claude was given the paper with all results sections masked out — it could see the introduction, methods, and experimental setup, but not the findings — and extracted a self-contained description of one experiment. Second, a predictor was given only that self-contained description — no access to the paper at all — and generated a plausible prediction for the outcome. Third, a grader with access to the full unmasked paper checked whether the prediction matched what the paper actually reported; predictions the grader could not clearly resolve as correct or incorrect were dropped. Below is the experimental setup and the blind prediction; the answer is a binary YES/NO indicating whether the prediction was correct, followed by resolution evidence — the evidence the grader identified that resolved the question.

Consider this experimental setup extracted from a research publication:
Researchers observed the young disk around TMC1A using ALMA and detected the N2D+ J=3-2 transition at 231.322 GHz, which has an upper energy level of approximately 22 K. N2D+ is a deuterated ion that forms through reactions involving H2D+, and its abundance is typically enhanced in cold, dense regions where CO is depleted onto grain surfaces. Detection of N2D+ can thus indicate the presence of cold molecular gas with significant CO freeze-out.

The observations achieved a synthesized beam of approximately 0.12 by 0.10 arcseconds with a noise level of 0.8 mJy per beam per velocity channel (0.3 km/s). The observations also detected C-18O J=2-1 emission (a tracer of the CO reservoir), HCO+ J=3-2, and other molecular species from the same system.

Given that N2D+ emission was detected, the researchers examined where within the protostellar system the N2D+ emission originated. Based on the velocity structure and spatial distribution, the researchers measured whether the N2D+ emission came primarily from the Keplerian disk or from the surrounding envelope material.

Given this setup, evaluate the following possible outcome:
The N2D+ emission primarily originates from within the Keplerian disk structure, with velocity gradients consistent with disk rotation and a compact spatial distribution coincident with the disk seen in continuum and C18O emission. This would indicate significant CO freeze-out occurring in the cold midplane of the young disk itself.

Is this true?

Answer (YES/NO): NO